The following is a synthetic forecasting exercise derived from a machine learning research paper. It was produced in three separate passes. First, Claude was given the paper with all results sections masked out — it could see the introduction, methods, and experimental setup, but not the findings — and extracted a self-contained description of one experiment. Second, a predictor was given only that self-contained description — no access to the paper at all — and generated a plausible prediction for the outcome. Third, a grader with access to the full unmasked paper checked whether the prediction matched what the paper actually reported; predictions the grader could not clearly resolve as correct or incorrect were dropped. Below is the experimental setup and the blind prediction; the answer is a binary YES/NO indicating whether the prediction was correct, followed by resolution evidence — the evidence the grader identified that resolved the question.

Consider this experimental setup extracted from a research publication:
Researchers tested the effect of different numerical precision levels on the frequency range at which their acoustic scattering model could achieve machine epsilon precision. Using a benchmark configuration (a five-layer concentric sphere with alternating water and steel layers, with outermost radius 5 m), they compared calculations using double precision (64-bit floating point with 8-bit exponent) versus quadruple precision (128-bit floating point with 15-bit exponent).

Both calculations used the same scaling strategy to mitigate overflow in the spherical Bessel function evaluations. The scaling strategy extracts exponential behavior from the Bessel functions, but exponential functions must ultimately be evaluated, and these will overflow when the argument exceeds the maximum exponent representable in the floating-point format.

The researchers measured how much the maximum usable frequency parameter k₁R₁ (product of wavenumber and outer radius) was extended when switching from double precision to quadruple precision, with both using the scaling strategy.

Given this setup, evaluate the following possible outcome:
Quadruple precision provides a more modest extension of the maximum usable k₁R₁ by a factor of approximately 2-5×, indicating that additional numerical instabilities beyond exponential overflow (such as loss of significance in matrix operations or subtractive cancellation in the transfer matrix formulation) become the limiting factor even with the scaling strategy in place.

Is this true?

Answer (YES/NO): NO